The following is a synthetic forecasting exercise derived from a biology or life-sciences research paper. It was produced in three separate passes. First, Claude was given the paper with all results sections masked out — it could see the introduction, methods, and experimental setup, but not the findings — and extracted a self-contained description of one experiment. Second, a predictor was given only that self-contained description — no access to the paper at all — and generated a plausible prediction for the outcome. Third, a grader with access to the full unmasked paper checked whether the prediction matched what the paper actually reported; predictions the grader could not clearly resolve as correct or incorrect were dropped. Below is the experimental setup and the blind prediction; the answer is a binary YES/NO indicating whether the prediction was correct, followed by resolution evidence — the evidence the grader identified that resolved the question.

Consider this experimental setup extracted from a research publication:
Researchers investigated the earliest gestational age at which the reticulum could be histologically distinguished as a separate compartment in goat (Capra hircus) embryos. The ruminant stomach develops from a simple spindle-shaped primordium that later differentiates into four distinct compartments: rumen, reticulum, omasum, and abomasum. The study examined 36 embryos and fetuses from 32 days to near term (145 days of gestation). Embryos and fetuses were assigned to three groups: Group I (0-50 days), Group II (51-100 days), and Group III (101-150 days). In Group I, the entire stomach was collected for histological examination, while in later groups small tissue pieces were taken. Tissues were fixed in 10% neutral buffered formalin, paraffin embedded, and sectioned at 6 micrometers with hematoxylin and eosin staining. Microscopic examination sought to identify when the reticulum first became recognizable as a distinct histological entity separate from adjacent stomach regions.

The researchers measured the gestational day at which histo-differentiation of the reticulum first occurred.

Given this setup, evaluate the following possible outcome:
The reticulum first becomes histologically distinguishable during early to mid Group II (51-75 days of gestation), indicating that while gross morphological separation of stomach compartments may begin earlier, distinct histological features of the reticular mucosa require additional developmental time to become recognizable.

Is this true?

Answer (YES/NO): NO